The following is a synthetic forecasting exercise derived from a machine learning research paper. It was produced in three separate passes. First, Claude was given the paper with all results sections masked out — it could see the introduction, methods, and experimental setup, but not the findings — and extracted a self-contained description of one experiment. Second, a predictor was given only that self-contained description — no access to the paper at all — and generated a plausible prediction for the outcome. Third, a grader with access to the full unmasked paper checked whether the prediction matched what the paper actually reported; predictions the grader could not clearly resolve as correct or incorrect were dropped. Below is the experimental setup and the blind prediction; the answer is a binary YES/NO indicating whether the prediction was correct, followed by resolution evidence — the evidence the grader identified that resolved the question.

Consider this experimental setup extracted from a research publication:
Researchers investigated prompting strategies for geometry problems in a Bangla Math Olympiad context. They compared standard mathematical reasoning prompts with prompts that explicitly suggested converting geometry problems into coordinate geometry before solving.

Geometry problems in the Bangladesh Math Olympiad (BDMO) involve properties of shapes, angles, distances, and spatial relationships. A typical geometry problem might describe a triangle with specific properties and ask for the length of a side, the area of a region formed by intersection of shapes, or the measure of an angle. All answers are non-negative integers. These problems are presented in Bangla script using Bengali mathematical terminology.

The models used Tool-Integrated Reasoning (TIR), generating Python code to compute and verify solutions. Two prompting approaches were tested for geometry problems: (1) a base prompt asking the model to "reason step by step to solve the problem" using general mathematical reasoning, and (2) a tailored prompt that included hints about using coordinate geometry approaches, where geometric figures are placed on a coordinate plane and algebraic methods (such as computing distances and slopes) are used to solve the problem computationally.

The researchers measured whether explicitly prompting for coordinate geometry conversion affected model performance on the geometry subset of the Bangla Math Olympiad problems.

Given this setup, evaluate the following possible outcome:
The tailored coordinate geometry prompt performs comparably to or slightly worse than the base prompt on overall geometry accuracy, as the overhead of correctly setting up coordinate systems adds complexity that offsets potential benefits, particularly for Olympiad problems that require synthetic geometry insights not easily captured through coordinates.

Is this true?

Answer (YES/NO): NO